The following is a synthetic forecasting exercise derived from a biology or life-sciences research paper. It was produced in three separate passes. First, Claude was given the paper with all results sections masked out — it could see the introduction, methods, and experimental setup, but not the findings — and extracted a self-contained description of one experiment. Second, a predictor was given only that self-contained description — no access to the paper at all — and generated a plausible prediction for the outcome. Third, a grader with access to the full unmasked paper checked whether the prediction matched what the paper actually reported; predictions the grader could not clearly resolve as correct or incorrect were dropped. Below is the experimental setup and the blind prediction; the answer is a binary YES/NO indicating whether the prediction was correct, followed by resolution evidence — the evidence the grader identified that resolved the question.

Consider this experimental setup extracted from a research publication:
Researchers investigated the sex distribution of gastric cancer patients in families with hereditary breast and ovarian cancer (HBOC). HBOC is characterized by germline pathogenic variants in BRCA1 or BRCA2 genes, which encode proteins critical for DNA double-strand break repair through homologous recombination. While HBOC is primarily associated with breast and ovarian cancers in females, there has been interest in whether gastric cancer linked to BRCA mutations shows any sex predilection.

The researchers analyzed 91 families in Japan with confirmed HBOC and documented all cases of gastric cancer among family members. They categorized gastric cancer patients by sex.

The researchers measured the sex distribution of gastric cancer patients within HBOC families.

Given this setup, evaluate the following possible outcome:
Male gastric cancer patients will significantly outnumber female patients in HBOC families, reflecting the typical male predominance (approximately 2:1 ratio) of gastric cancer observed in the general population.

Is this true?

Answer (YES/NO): NO